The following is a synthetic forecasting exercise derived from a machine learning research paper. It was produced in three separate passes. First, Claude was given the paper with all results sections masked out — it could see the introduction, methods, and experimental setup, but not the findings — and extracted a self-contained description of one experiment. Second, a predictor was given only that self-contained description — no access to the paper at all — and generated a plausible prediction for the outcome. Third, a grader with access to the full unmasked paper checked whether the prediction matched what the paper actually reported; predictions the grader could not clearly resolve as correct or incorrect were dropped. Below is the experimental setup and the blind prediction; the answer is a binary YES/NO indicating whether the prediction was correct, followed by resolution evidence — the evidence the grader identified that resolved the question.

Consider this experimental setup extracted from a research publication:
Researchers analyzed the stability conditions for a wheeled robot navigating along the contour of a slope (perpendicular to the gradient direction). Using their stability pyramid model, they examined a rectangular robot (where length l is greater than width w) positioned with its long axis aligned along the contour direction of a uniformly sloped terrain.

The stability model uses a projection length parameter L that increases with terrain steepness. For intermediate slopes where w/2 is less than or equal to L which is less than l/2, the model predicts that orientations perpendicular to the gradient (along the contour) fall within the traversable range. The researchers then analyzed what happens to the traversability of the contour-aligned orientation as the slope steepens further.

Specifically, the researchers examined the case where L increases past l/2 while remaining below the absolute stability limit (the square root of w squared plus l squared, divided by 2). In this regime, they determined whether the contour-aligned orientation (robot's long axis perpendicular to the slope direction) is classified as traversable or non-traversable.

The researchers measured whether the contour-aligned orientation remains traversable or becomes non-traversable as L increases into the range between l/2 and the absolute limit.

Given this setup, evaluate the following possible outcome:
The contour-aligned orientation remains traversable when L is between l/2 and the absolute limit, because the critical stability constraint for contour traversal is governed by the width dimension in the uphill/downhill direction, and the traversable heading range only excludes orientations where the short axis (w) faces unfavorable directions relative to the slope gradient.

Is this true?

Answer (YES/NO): NO